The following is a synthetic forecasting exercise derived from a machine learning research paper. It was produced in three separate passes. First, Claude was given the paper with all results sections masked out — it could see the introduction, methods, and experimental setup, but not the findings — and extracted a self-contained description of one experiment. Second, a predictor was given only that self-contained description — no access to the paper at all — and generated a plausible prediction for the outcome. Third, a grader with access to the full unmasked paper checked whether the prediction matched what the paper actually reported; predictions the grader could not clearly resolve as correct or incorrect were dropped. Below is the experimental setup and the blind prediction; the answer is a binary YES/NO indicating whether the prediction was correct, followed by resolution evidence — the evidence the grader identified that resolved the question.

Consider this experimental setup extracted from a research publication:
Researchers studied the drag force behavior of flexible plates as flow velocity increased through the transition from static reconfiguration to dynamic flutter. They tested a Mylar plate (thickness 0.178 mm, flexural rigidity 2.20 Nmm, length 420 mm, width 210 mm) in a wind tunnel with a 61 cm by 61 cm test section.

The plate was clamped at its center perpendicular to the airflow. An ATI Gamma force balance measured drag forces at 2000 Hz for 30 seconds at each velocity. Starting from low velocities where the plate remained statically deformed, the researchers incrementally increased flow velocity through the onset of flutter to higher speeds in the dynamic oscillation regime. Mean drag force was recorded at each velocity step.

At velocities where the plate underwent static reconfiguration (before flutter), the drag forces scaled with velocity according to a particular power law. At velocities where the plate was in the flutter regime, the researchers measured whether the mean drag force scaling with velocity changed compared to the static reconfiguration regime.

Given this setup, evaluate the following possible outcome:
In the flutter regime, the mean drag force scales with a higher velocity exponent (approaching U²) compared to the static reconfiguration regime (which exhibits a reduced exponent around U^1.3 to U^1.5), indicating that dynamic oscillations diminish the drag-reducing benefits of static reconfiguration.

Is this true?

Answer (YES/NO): NO